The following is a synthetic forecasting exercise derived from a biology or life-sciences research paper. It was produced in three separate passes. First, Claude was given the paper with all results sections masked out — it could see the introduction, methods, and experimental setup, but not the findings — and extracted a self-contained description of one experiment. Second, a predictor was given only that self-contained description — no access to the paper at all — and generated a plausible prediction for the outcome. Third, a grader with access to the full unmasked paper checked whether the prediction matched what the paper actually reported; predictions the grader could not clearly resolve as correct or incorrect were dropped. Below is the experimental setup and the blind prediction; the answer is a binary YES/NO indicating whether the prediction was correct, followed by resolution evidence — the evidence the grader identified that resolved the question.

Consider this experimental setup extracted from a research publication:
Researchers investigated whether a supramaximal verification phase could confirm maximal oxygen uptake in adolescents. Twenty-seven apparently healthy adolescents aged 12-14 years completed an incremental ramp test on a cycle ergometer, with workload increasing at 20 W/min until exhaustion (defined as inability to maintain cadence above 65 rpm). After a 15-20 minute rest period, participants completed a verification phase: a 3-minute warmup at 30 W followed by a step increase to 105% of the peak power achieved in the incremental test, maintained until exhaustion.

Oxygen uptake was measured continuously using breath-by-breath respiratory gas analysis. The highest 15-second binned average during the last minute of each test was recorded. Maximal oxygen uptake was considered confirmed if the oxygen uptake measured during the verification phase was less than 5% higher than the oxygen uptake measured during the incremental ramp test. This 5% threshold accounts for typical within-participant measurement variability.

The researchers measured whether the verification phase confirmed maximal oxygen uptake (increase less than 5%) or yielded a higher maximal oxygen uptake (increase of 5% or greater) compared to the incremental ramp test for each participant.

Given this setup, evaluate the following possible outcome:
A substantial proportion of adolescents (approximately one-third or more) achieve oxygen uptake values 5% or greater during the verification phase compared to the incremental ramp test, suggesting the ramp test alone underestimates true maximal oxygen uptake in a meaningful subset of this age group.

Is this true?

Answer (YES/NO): NO